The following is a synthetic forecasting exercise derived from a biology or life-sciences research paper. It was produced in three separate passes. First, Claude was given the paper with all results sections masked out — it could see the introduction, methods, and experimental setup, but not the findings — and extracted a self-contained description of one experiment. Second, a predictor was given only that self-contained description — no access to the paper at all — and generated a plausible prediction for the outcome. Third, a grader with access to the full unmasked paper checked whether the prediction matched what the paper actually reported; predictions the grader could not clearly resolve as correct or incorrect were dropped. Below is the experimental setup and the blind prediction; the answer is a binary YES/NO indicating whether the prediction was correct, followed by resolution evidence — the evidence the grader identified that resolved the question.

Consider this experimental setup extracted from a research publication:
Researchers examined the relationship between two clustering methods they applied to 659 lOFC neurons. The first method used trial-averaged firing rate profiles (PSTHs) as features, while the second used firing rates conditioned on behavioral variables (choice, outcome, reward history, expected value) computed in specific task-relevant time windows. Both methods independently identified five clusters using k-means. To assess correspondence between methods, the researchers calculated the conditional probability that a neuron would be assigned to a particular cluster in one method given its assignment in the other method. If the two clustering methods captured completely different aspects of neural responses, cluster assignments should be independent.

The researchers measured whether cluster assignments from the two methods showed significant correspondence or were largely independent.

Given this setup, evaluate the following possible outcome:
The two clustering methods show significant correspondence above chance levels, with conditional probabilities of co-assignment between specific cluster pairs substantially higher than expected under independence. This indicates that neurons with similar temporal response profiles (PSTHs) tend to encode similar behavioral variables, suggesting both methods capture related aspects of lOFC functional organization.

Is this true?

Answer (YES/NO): YES